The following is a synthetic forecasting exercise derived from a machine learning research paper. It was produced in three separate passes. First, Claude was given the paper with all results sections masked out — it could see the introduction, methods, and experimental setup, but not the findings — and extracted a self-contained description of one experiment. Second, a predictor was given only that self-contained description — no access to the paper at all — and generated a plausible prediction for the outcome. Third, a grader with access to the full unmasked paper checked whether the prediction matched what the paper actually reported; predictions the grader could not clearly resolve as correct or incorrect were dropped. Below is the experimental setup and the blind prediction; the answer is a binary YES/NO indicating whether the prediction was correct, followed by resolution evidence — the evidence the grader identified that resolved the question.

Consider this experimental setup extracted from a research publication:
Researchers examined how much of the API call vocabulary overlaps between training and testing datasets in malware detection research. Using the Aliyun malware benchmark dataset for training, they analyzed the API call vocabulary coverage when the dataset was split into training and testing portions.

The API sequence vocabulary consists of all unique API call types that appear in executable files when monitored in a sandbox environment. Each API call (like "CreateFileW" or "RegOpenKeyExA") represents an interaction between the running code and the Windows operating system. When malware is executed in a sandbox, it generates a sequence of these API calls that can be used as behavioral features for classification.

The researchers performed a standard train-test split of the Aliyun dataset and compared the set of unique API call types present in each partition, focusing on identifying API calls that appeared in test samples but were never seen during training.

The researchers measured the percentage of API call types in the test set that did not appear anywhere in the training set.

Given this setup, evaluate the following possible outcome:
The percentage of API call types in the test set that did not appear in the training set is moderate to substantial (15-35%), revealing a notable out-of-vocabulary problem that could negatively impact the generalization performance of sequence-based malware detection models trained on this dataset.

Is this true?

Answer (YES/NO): YES